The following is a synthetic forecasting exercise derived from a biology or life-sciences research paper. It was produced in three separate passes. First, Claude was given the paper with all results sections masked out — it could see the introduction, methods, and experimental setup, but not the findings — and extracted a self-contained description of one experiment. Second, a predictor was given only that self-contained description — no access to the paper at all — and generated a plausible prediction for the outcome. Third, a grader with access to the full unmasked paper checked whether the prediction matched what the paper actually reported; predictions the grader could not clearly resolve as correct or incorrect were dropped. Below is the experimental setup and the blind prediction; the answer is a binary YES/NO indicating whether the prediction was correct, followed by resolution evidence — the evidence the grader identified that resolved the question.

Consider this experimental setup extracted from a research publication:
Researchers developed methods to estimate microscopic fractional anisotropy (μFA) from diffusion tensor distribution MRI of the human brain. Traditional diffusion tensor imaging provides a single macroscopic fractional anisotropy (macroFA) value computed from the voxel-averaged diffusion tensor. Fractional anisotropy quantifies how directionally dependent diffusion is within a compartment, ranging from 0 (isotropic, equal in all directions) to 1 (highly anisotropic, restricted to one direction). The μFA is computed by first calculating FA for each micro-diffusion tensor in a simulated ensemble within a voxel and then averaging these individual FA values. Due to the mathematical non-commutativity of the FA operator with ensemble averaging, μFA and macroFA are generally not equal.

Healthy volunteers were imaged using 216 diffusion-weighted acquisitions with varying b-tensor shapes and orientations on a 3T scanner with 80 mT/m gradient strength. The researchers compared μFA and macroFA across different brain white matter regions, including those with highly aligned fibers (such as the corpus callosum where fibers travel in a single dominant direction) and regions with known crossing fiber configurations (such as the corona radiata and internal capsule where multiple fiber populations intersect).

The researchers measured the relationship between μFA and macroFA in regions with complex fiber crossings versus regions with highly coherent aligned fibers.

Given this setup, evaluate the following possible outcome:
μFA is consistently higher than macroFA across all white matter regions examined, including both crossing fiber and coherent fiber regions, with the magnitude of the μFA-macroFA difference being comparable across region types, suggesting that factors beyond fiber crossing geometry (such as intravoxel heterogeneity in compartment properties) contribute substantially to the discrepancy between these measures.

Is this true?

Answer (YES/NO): NO